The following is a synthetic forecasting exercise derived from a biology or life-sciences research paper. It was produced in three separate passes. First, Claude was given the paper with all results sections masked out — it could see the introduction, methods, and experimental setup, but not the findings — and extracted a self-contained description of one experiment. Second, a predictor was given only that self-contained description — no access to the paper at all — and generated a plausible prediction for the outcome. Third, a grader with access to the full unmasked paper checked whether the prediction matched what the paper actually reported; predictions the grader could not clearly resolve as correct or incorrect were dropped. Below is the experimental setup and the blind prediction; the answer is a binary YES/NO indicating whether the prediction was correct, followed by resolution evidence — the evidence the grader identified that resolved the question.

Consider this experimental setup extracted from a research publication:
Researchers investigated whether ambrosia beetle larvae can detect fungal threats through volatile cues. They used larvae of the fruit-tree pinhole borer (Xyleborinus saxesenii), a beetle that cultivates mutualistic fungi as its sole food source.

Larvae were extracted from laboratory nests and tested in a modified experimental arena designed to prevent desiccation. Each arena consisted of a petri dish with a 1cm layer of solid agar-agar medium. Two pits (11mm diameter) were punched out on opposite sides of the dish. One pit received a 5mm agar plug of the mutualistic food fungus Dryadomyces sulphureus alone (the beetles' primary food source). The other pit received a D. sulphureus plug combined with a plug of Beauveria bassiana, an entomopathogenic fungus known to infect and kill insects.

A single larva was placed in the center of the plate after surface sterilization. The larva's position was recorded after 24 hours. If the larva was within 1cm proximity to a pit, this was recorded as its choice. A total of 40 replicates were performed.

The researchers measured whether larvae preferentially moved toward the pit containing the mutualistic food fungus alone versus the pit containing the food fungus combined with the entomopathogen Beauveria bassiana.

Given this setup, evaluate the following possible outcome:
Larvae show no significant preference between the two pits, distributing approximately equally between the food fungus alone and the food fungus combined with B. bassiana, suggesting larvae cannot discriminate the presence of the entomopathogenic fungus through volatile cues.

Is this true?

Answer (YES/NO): NO